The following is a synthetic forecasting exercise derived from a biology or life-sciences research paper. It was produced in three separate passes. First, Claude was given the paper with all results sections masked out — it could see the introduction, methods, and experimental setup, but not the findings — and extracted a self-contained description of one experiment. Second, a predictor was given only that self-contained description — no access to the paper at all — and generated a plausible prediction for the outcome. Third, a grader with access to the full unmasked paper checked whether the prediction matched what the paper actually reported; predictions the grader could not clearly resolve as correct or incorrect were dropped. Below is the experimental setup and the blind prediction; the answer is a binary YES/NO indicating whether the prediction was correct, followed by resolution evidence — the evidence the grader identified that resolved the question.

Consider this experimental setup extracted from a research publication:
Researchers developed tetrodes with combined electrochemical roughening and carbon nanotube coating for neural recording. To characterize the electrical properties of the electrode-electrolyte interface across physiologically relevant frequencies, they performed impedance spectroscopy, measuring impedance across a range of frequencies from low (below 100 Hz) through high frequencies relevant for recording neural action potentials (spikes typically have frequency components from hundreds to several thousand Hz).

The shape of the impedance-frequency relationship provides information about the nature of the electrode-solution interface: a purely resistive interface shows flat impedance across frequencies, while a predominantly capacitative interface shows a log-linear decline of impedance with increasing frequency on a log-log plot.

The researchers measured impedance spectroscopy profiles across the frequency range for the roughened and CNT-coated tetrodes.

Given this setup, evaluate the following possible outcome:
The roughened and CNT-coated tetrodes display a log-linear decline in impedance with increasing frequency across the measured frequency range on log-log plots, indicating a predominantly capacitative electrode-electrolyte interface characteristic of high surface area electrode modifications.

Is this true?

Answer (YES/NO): YES